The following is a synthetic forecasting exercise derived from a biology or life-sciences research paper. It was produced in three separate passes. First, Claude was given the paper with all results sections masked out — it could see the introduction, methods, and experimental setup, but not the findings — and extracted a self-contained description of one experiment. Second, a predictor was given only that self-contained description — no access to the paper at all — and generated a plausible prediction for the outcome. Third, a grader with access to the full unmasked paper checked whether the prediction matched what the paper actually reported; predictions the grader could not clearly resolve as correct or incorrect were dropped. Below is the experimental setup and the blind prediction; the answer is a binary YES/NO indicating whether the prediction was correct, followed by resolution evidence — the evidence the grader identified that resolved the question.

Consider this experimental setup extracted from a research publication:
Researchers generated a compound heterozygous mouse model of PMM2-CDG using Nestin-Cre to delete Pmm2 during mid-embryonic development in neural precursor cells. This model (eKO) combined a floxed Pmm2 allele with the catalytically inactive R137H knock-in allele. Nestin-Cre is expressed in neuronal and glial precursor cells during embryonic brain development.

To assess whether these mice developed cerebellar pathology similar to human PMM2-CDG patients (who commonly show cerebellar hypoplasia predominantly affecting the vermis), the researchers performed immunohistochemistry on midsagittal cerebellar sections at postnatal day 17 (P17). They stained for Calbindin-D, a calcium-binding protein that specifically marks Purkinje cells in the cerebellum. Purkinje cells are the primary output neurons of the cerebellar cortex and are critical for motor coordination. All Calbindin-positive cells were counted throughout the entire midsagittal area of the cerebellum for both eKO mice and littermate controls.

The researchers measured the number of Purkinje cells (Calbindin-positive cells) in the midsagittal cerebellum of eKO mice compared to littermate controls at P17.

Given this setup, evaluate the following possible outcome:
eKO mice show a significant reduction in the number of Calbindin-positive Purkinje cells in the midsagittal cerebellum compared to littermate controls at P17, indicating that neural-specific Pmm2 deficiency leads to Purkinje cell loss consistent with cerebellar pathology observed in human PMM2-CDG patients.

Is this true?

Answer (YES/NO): NO